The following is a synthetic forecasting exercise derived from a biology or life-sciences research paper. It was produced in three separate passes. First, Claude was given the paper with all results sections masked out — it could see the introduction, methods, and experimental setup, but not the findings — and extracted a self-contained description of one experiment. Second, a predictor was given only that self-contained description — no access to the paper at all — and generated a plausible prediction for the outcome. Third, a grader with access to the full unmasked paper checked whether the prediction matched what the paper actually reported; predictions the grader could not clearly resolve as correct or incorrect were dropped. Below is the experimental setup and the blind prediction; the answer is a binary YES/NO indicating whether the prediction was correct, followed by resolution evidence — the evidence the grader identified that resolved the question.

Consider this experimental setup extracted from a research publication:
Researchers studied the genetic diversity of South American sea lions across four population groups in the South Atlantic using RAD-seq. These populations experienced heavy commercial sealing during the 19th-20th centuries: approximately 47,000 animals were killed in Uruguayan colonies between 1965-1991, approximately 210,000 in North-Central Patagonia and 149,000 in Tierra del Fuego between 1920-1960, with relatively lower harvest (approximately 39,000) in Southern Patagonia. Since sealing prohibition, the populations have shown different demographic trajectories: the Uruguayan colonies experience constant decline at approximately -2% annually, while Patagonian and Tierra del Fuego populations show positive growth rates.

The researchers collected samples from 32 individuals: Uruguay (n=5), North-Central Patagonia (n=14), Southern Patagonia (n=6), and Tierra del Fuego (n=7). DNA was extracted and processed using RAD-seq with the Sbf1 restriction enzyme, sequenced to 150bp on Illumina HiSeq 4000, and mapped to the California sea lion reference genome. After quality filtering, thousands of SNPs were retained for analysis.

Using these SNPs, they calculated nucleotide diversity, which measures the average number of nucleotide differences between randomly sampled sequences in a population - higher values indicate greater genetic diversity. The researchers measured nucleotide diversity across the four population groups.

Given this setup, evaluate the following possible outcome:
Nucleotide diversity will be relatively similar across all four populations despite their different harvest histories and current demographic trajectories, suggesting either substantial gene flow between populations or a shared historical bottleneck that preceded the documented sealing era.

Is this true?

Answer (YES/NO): NO